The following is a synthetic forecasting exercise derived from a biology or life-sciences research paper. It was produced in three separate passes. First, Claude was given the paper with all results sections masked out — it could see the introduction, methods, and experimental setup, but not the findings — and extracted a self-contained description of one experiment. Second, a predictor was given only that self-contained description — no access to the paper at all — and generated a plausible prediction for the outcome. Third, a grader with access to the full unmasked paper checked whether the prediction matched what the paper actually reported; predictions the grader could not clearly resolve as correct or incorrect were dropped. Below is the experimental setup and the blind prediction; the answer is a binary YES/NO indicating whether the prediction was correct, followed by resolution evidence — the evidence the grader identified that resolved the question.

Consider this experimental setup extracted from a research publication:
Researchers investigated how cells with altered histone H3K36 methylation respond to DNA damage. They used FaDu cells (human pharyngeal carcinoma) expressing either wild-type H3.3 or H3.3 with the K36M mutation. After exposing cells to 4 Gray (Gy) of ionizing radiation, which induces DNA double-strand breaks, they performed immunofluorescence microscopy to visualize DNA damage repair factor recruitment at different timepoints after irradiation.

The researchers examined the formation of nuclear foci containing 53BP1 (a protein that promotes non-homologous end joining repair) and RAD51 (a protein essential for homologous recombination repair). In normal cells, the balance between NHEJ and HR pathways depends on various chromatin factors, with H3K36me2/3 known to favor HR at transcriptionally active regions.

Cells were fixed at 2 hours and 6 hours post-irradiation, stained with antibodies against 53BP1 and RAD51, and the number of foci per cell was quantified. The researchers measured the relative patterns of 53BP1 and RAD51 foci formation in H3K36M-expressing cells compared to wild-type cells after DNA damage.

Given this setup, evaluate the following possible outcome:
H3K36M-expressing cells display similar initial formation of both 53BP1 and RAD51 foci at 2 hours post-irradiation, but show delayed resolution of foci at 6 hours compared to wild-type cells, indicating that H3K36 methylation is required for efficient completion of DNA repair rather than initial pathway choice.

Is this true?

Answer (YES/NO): NO